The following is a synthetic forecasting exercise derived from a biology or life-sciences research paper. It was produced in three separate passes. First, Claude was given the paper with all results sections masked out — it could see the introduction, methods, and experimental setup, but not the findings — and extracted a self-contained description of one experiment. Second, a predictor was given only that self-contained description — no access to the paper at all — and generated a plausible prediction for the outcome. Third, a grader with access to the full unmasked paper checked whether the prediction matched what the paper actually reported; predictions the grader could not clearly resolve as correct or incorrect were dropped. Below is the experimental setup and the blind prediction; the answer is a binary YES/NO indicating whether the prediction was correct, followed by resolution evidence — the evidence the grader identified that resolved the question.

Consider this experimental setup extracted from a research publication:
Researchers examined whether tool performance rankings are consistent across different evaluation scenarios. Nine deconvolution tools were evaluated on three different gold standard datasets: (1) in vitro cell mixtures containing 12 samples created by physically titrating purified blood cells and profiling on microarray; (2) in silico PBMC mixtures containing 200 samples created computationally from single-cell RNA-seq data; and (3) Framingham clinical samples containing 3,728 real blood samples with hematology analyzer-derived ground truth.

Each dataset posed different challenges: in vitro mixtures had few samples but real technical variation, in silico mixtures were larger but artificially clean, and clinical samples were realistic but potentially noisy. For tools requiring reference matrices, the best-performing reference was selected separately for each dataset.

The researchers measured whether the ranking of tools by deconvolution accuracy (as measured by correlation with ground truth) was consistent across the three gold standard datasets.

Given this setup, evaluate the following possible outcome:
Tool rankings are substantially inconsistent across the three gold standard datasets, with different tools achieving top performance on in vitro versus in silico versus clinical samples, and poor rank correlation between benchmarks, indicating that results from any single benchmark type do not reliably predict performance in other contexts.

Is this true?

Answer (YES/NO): YES